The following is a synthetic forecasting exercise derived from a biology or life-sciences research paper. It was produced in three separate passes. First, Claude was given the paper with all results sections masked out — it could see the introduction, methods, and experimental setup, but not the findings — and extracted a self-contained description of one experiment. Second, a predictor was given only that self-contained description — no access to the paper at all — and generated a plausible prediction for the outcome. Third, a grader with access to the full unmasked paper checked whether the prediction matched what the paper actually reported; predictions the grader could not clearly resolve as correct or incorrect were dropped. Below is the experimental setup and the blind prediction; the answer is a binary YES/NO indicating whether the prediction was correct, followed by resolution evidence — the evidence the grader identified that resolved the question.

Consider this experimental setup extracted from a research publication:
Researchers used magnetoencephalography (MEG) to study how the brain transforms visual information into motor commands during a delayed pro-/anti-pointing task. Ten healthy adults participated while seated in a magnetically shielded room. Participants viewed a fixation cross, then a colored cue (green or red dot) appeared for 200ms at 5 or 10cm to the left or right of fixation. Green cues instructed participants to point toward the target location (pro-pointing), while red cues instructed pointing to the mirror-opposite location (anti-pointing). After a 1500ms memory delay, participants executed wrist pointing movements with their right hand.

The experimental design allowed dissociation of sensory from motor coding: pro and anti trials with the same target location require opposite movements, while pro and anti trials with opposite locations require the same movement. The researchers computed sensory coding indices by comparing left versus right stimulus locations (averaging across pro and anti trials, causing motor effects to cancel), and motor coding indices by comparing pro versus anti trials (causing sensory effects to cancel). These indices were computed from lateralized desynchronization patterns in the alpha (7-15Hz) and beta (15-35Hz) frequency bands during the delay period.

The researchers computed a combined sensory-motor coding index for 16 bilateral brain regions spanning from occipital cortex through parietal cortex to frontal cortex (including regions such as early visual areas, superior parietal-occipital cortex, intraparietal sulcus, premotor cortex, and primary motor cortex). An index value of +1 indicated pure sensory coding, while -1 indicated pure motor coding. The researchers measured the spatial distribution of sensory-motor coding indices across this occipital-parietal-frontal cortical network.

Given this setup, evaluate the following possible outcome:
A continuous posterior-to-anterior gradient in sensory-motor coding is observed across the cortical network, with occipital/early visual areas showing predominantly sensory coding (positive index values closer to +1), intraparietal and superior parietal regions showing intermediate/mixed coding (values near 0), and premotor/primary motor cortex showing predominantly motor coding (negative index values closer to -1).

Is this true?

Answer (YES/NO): NO